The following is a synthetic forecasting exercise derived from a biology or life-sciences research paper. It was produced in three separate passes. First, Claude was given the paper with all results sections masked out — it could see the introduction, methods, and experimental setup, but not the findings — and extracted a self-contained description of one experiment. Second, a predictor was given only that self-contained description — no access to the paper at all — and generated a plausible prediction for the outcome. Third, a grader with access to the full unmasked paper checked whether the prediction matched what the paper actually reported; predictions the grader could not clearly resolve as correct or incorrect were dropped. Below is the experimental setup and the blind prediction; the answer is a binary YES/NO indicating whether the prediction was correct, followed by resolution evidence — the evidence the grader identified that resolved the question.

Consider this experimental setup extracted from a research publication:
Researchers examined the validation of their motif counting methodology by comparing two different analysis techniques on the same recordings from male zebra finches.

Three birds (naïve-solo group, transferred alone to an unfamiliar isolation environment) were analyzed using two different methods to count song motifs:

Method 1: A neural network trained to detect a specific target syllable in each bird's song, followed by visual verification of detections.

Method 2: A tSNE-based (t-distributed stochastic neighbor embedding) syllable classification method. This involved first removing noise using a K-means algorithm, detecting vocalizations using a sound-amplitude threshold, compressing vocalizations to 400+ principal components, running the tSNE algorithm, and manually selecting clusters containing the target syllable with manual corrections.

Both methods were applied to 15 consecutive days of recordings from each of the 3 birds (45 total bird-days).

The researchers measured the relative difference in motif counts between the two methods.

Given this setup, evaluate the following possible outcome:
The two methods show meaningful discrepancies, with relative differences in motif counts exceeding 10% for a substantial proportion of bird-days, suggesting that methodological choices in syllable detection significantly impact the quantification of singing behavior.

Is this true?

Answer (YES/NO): NO